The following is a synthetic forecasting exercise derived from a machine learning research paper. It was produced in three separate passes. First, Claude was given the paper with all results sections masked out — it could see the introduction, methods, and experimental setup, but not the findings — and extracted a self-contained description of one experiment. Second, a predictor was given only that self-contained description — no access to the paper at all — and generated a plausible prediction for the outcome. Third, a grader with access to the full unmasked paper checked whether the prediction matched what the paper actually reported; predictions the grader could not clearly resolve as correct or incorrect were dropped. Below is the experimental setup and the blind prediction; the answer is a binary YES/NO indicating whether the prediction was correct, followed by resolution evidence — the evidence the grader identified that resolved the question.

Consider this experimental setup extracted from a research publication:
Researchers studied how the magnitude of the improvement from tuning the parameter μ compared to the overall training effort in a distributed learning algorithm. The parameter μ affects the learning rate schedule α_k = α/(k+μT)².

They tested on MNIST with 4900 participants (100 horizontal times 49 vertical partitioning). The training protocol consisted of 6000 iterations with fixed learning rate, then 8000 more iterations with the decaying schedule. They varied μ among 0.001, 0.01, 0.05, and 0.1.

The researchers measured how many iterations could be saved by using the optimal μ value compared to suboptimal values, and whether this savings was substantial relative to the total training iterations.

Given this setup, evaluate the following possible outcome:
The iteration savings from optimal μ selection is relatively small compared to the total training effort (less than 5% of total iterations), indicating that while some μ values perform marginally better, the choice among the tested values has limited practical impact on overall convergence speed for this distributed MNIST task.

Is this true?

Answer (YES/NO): NO